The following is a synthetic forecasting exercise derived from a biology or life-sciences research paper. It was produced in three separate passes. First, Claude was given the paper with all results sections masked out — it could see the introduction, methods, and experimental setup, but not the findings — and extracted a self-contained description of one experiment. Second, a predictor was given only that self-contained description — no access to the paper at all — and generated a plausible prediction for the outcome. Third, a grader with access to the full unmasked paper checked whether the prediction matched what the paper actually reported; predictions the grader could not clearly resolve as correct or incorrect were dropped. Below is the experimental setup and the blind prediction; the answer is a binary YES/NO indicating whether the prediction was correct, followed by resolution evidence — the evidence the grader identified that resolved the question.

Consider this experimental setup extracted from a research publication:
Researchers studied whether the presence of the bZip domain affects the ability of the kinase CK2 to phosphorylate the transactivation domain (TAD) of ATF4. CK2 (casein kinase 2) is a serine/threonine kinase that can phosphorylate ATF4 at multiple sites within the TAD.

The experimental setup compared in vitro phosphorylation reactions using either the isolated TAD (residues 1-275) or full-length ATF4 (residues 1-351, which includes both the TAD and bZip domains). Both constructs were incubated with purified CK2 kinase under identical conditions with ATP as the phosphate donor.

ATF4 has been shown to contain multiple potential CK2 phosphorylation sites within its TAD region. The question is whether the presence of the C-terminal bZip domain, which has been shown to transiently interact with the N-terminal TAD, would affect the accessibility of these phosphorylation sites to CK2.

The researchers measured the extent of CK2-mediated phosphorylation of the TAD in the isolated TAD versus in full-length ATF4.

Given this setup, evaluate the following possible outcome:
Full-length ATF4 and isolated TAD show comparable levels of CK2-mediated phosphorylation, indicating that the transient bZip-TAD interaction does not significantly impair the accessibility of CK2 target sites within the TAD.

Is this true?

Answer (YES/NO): NO